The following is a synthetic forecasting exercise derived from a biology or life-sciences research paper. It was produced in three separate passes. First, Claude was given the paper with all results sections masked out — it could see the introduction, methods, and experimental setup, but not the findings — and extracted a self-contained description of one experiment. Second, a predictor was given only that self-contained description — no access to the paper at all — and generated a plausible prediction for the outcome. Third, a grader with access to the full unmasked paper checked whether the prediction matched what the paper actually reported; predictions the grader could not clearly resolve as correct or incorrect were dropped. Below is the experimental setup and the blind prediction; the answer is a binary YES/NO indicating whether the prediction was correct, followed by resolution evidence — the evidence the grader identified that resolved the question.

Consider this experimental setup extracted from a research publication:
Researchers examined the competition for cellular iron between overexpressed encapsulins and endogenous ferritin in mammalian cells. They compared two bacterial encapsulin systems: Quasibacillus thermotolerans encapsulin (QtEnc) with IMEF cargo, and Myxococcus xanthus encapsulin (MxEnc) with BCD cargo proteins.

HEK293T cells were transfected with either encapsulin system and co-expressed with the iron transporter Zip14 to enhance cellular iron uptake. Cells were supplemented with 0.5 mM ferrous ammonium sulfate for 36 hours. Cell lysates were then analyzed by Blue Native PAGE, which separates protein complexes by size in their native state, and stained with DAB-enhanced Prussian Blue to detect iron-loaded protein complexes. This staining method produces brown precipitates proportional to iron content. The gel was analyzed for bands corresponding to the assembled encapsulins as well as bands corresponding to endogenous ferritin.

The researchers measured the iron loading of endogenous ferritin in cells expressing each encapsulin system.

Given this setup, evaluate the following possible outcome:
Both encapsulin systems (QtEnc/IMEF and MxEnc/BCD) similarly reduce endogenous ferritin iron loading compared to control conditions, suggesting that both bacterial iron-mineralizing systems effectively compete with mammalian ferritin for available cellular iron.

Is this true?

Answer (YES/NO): NO